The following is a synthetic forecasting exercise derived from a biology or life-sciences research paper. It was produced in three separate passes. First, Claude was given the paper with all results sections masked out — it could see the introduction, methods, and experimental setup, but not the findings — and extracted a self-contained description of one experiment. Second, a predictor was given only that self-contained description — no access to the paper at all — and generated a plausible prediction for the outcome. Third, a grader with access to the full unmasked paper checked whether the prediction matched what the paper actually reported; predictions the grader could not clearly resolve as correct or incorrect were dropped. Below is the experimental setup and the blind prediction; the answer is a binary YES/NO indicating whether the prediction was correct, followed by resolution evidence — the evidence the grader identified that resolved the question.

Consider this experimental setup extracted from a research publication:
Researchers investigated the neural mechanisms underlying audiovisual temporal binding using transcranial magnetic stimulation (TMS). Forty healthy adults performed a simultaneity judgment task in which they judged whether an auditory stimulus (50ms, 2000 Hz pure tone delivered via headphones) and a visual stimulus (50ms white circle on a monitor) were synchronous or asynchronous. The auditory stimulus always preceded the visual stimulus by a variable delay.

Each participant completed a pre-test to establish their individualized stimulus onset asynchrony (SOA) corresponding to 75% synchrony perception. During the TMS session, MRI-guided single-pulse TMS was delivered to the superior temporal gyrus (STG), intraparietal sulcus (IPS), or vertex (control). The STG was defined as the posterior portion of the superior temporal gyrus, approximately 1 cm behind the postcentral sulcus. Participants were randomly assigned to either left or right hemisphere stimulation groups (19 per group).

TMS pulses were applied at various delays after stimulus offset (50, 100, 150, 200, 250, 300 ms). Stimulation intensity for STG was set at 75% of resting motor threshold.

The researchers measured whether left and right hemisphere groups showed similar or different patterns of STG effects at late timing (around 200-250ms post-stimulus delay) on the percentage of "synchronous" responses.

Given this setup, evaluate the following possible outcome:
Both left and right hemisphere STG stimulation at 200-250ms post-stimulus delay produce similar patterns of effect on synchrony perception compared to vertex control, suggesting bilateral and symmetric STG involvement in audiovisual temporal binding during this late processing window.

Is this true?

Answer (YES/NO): YES